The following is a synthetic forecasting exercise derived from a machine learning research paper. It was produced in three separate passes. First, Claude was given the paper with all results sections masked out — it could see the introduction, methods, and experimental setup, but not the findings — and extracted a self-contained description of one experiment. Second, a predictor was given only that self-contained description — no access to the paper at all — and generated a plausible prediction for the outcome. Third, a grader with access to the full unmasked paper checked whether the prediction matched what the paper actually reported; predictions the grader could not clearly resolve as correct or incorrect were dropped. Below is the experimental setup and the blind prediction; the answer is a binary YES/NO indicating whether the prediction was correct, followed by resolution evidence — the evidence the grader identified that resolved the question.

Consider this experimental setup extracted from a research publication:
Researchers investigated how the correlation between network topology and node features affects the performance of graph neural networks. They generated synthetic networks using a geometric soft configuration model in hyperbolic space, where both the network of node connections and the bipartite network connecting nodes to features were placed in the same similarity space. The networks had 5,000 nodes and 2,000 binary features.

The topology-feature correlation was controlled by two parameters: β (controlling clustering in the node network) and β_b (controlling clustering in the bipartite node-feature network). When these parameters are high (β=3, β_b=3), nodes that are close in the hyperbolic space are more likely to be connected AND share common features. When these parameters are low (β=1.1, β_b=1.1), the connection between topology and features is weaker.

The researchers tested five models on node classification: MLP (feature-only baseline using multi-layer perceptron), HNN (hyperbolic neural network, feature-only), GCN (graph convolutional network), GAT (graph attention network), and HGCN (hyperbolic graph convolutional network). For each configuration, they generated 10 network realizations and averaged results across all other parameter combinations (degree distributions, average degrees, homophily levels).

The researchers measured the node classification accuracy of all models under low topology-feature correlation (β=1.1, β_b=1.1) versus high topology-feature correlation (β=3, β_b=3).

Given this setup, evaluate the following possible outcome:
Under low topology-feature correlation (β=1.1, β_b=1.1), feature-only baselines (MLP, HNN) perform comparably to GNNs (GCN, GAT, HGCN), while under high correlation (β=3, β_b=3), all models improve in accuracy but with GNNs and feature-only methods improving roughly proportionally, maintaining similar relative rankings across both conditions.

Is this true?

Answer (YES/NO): NO